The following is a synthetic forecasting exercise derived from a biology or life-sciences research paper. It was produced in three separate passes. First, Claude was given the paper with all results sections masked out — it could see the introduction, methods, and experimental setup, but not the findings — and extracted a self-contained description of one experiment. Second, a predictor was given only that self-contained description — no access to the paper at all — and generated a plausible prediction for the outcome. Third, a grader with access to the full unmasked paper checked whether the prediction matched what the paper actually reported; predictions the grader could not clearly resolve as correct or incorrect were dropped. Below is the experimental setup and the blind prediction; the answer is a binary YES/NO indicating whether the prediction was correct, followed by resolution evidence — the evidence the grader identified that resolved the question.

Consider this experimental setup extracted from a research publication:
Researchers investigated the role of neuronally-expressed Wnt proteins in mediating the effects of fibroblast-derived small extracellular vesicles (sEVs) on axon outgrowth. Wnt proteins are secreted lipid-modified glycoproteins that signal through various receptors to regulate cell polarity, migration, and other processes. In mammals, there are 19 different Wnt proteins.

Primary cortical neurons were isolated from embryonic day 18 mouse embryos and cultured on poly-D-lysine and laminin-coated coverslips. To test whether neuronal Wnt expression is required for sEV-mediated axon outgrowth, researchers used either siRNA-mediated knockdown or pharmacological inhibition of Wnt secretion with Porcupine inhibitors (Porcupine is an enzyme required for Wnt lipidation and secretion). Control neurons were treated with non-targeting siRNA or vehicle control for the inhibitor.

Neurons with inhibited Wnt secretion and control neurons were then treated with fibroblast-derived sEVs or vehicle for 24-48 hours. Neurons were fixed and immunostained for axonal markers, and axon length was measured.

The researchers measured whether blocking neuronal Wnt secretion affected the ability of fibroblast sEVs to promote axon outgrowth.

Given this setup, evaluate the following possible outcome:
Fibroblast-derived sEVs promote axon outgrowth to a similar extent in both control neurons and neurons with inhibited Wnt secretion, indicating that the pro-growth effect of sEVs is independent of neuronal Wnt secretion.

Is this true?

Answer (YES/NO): NO